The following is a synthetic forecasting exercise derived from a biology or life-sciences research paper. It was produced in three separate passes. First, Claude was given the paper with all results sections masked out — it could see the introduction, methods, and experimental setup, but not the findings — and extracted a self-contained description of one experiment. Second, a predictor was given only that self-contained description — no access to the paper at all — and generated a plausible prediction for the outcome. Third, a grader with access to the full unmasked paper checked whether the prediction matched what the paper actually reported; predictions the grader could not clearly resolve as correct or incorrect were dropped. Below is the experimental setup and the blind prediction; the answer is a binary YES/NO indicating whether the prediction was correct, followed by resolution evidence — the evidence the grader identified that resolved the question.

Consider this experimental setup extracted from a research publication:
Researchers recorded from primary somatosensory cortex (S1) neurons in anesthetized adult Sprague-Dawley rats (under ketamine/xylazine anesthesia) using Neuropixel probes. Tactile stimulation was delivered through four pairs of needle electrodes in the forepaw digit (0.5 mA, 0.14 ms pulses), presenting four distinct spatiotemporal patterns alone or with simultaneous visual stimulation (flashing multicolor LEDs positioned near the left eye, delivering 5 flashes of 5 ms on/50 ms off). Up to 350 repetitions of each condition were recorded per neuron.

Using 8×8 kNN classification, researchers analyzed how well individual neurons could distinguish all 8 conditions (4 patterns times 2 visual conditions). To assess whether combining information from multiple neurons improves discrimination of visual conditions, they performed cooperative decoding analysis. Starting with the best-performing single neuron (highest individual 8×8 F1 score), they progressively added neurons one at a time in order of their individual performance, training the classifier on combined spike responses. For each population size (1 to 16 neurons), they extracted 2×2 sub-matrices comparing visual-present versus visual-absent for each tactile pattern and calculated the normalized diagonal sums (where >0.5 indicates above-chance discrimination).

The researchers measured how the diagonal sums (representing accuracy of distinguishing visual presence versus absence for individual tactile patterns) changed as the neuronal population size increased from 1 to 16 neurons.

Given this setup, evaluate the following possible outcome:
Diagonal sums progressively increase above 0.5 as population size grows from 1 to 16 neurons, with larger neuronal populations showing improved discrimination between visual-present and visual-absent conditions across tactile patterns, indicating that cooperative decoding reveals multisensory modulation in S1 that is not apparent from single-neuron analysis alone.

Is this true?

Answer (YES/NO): NO